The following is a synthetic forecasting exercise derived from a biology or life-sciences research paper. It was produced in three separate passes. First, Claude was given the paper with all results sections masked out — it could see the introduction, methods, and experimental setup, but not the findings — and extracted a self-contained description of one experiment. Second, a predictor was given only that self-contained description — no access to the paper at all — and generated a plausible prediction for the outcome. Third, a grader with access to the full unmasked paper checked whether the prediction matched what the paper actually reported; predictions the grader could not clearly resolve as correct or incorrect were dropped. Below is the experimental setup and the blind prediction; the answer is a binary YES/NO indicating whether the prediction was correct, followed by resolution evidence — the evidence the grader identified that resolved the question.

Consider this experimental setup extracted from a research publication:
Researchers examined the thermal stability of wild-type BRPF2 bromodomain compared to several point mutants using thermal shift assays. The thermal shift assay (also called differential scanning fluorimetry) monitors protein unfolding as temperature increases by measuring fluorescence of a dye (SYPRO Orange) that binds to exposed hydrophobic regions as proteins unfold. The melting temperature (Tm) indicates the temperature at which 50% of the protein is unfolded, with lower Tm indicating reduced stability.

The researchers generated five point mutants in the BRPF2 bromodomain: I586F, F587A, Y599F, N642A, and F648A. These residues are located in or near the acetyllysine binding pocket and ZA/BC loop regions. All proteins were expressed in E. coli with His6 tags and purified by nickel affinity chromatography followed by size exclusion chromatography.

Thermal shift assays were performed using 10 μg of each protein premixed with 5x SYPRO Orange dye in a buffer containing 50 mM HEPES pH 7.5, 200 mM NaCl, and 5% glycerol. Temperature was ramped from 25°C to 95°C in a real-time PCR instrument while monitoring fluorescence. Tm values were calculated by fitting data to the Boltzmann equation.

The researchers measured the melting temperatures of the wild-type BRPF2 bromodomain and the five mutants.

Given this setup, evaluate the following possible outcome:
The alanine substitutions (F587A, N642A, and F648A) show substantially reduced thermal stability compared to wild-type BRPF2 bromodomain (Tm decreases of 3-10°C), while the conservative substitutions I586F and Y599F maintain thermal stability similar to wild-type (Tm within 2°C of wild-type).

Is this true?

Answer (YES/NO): NO